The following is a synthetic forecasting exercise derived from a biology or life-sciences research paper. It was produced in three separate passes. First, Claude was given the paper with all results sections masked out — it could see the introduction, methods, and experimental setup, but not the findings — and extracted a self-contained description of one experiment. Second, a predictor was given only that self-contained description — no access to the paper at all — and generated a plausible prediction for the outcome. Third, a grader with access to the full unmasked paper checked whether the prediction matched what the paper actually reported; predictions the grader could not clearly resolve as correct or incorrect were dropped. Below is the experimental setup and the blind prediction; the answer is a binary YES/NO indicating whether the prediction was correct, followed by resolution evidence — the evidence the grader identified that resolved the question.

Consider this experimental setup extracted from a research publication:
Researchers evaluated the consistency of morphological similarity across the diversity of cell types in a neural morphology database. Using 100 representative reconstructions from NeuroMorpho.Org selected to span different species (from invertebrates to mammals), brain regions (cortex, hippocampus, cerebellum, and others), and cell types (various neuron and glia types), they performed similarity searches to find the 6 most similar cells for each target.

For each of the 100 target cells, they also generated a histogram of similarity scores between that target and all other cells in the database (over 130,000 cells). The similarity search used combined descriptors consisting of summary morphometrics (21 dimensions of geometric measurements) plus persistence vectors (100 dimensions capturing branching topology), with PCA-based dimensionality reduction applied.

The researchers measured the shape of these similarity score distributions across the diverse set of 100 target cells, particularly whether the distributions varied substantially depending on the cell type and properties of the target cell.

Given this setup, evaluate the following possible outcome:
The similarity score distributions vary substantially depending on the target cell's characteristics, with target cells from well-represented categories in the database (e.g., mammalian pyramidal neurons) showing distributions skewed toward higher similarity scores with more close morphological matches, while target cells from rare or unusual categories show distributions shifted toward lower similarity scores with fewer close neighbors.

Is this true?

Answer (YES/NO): NO